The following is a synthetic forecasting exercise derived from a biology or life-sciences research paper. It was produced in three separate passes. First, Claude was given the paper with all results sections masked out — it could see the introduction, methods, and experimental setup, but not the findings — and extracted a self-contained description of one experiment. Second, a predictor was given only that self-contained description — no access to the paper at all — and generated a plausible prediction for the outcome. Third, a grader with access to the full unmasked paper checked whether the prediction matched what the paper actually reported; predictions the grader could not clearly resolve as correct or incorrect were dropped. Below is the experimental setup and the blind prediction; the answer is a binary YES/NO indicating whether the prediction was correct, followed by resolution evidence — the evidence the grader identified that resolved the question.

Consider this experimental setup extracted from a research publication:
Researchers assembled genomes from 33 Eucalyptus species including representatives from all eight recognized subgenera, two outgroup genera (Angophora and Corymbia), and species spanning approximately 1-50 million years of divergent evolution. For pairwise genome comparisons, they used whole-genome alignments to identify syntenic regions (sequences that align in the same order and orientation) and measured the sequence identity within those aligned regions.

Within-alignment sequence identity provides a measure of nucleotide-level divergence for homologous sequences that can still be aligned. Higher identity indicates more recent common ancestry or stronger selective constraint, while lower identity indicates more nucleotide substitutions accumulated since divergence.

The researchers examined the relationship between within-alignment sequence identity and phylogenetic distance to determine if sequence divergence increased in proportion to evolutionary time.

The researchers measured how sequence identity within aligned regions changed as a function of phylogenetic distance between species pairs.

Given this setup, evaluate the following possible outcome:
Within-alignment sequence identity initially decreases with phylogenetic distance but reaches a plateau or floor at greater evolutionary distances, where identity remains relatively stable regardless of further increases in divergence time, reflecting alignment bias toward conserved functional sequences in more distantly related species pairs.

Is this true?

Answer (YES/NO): YES